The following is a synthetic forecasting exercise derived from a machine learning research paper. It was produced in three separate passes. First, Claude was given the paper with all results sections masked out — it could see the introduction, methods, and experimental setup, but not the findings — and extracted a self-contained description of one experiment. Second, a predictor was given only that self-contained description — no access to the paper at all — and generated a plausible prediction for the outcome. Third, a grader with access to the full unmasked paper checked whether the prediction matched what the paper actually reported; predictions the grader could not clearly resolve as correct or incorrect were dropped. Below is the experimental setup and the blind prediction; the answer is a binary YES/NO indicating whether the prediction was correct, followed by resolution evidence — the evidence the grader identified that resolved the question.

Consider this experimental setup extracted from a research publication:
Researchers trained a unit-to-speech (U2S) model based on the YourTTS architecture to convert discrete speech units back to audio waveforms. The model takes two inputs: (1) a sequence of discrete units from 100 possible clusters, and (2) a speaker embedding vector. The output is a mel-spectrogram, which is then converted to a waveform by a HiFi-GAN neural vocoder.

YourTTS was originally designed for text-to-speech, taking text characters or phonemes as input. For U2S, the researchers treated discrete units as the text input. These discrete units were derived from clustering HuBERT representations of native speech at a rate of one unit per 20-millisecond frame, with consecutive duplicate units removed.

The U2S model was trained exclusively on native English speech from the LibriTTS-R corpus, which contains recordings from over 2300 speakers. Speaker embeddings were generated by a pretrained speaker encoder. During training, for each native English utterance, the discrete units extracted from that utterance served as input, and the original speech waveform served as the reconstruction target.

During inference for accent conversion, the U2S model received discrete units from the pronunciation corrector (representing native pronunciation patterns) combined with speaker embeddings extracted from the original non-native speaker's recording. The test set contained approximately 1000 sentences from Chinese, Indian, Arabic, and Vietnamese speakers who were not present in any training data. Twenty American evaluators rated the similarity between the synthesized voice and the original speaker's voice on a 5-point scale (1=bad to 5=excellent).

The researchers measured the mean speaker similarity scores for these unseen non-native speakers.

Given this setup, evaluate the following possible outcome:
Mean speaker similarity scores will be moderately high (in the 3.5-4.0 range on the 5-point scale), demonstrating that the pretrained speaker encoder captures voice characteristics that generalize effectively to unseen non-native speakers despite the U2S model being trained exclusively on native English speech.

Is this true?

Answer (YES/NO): YES